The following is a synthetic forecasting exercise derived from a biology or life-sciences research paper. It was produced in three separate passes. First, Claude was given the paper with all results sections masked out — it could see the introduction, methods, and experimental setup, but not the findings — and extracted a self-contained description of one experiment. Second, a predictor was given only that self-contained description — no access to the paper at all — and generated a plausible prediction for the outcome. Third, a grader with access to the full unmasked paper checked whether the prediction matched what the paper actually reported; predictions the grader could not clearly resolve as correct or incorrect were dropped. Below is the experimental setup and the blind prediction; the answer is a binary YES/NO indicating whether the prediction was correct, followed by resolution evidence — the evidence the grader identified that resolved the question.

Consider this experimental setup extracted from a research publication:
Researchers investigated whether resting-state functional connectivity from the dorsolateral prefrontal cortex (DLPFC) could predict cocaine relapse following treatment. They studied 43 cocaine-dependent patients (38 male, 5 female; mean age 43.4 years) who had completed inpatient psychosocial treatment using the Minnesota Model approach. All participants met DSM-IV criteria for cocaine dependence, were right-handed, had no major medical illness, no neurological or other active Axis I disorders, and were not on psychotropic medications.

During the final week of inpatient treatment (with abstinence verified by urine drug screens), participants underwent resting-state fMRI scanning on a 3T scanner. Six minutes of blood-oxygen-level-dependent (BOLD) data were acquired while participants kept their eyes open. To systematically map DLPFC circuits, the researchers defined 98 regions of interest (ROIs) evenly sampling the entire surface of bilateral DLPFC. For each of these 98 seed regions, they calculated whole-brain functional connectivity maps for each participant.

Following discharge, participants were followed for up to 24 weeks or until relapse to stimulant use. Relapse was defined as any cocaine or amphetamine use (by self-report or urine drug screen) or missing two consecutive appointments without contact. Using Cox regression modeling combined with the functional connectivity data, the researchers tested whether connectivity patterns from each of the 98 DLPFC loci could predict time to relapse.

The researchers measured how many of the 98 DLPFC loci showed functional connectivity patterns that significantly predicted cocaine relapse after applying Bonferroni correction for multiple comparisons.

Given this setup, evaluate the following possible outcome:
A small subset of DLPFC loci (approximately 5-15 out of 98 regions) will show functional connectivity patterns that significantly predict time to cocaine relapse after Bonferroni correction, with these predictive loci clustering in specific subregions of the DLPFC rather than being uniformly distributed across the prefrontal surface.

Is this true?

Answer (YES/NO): NO